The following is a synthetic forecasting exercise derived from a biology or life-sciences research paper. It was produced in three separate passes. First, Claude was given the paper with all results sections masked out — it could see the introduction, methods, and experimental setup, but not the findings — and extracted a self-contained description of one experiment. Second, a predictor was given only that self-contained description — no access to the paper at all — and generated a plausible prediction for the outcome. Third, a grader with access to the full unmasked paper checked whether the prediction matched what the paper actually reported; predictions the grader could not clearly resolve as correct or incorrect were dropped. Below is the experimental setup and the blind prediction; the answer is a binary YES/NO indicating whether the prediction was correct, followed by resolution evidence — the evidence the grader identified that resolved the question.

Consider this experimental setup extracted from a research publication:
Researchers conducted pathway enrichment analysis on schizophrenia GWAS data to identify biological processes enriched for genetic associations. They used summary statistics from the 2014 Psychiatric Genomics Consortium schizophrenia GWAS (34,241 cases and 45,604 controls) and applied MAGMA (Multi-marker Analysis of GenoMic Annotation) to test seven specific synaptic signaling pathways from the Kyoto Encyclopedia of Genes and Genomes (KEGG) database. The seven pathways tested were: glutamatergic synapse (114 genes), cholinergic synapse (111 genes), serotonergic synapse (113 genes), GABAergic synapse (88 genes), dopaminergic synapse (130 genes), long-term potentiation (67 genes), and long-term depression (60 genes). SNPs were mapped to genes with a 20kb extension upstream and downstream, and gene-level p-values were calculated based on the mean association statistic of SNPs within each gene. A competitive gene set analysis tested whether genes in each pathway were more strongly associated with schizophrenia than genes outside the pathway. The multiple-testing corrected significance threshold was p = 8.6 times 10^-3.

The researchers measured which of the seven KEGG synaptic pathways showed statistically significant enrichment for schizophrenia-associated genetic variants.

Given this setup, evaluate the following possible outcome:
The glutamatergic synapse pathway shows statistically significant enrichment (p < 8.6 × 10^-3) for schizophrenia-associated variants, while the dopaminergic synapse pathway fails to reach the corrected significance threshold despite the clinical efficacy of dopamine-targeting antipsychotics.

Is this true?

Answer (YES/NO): NO